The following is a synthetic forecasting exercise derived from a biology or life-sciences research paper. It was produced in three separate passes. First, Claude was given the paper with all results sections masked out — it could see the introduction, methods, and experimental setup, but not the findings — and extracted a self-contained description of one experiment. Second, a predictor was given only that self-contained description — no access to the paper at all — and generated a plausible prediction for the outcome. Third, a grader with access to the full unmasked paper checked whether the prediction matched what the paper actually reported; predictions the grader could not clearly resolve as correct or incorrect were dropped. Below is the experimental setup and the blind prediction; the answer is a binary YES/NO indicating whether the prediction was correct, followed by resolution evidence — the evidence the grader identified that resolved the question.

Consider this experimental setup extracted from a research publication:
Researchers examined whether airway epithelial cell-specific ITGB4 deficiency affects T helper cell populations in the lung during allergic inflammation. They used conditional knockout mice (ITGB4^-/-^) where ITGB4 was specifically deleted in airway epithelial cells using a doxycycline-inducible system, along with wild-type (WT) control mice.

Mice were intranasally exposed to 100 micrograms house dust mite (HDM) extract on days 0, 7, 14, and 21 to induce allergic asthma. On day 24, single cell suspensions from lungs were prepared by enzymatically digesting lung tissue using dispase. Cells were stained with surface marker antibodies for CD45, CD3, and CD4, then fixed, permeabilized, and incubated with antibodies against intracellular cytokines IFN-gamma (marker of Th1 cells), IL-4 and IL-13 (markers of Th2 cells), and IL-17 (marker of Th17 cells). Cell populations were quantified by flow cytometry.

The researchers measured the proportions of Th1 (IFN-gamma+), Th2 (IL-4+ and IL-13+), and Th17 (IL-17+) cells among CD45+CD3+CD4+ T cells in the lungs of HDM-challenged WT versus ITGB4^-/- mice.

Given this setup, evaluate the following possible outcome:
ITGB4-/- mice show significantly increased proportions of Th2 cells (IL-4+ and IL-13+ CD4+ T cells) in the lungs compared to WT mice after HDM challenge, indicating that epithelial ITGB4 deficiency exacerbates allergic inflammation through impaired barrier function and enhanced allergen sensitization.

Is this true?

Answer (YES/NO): YES